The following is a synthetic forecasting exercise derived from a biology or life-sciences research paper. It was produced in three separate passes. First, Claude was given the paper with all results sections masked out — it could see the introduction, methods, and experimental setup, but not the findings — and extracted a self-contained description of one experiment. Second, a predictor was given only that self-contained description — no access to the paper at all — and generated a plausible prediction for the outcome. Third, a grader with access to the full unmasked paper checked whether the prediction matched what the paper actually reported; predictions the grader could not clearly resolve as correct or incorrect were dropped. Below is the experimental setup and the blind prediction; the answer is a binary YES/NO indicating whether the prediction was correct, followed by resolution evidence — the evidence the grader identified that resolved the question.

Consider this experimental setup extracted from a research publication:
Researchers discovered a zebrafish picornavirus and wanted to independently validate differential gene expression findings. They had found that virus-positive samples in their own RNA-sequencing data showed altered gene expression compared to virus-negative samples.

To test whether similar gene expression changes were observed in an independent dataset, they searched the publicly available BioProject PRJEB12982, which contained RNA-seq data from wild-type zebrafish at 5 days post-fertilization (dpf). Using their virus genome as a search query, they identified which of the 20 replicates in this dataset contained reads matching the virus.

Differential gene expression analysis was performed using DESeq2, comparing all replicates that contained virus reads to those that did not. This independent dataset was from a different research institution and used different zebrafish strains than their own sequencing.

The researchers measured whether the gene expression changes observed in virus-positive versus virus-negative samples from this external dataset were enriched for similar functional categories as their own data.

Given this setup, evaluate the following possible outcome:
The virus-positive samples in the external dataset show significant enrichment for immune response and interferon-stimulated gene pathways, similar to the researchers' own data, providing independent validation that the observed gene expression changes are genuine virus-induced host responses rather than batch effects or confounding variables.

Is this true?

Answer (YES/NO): YES